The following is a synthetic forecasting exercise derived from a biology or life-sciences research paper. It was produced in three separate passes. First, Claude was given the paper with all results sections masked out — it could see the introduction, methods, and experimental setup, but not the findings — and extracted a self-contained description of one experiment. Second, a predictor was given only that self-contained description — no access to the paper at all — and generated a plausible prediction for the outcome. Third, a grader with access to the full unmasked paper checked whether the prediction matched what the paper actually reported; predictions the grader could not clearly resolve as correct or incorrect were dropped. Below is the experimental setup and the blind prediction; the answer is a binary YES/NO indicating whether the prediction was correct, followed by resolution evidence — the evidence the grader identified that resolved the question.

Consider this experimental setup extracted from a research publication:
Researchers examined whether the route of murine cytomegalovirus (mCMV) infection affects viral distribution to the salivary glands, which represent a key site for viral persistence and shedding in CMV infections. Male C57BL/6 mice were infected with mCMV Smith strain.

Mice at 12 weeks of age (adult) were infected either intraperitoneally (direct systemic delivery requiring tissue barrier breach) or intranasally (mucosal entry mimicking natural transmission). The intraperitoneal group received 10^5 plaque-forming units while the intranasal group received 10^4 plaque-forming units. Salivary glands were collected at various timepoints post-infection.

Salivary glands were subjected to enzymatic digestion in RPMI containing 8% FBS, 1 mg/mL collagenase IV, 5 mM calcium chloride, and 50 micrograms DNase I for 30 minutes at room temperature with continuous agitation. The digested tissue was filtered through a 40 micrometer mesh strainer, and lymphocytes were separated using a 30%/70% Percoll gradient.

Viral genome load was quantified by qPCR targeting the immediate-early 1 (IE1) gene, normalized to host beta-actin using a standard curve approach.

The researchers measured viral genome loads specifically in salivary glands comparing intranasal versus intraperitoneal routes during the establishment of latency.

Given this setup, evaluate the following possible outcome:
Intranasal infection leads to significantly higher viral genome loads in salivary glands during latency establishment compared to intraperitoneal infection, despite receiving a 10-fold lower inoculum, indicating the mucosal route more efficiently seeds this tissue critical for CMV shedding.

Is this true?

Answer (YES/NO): NO